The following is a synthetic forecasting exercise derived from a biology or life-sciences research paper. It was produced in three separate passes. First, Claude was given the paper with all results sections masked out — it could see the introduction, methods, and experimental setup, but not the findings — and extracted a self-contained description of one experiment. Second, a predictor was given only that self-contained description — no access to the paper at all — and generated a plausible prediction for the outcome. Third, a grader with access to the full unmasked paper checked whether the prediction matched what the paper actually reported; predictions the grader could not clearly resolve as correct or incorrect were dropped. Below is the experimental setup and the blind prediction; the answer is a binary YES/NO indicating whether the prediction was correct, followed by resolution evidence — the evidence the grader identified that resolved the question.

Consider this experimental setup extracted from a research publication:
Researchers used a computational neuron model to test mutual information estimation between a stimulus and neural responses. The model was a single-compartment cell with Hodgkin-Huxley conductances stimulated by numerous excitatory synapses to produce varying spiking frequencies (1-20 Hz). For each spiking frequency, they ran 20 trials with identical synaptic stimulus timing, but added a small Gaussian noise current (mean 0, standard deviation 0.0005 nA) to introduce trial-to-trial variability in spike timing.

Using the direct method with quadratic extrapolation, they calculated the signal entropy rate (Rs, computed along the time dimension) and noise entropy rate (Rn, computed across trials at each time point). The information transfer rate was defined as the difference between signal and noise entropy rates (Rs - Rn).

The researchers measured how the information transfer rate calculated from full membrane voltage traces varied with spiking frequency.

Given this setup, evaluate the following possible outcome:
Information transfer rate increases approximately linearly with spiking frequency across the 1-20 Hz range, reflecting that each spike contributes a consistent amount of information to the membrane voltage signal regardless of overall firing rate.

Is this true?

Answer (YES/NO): YES